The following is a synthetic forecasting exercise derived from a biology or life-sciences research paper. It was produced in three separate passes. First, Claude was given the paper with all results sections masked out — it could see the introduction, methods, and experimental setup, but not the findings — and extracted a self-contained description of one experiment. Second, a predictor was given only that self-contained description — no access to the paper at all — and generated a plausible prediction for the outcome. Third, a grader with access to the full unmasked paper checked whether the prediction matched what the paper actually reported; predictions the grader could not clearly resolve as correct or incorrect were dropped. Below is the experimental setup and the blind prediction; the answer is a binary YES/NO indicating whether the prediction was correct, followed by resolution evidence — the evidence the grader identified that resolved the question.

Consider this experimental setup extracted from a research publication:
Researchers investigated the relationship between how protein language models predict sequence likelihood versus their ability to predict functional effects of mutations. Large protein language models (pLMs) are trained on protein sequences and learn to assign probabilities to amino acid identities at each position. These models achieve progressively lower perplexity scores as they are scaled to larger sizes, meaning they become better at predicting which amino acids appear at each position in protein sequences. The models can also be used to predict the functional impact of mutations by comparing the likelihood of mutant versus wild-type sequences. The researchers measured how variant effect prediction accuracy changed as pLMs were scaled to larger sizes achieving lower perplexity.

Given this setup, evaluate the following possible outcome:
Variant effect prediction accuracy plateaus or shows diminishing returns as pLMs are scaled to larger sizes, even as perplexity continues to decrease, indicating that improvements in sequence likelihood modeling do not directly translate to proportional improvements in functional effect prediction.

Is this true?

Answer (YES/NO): YES